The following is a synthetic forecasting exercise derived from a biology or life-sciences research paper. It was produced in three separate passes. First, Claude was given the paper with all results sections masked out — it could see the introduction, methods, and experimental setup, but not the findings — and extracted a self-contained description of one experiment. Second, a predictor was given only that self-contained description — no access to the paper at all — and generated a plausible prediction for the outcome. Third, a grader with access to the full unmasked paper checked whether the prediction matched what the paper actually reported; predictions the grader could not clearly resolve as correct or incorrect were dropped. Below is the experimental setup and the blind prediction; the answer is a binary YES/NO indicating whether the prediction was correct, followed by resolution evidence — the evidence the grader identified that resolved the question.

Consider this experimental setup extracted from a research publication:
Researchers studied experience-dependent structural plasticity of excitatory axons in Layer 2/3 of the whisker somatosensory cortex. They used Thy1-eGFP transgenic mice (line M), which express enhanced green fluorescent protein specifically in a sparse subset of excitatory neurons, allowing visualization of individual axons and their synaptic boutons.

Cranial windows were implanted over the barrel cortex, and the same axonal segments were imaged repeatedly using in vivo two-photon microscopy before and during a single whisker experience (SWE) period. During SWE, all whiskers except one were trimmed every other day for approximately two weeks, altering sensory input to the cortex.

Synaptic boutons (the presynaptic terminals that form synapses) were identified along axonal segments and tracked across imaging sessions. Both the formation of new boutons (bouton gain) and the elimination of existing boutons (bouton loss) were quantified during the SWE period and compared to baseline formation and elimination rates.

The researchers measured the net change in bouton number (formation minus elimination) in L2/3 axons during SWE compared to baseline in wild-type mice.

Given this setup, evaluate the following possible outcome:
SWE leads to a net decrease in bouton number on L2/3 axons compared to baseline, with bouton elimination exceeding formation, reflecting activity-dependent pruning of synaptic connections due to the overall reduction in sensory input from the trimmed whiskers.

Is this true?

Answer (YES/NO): NO